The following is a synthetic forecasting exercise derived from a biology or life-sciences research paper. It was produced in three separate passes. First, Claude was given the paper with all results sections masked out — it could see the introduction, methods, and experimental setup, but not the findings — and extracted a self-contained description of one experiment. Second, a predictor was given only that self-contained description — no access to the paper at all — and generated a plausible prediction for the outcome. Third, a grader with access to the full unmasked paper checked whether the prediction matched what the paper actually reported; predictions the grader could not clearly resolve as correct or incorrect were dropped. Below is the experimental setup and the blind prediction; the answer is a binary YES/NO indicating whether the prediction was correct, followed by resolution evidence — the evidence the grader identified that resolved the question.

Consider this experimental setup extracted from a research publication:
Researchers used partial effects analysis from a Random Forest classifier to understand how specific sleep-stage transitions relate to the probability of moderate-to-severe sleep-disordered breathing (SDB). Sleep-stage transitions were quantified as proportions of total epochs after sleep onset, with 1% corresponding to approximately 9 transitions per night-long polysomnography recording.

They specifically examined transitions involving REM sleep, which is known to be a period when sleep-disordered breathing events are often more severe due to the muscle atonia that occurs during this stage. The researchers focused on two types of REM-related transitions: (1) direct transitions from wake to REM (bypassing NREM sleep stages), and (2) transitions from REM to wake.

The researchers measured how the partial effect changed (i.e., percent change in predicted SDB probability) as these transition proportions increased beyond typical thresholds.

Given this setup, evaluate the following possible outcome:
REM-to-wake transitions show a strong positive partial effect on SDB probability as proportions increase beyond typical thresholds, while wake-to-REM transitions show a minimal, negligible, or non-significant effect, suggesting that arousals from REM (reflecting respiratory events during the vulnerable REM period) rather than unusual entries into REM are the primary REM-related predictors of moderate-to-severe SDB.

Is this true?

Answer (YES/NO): NO